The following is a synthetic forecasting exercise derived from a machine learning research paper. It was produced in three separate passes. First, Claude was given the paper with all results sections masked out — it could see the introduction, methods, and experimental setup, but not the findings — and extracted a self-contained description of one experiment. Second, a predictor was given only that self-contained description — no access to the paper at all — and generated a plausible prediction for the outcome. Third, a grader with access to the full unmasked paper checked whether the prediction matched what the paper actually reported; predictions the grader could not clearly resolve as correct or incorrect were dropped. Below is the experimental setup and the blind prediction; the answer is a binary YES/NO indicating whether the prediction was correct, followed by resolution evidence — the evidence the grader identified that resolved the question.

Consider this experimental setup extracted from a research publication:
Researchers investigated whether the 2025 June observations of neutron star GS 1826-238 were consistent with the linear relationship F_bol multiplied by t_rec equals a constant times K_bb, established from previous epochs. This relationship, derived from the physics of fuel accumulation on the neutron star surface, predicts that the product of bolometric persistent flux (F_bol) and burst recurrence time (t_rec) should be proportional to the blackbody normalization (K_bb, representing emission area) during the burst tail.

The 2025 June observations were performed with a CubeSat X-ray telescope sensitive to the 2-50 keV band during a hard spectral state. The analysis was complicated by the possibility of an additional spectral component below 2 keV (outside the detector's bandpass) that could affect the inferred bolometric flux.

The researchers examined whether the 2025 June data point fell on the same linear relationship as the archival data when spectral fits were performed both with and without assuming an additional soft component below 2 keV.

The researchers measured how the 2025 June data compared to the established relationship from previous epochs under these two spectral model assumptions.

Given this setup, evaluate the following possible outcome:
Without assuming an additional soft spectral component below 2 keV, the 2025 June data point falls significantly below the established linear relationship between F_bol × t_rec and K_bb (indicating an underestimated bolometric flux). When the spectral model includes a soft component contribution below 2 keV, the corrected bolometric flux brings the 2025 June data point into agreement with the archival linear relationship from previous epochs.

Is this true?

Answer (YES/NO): NO